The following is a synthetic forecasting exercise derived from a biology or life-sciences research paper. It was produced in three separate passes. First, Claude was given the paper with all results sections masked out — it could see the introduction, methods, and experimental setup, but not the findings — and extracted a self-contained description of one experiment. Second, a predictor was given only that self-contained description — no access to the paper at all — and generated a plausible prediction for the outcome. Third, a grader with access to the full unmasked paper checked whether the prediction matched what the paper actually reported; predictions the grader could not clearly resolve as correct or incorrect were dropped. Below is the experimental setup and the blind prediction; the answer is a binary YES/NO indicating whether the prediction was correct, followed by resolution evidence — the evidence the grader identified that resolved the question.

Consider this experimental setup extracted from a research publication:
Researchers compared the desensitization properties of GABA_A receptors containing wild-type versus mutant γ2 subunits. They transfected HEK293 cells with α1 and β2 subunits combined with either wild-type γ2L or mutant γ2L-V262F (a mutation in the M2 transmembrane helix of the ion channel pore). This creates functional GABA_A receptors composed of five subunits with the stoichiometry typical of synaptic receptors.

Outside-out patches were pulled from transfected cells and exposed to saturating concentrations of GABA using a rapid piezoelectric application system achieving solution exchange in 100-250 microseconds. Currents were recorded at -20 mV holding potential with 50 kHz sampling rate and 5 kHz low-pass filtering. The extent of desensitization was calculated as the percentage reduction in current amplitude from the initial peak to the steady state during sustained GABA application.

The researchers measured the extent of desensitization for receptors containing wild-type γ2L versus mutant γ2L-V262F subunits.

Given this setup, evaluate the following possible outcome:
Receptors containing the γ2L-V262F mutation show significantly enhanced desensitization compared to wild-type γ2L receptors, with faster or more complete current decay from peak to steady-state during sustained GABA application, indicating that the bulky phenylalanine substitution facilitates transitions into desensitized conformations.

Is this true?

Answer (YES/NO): YES